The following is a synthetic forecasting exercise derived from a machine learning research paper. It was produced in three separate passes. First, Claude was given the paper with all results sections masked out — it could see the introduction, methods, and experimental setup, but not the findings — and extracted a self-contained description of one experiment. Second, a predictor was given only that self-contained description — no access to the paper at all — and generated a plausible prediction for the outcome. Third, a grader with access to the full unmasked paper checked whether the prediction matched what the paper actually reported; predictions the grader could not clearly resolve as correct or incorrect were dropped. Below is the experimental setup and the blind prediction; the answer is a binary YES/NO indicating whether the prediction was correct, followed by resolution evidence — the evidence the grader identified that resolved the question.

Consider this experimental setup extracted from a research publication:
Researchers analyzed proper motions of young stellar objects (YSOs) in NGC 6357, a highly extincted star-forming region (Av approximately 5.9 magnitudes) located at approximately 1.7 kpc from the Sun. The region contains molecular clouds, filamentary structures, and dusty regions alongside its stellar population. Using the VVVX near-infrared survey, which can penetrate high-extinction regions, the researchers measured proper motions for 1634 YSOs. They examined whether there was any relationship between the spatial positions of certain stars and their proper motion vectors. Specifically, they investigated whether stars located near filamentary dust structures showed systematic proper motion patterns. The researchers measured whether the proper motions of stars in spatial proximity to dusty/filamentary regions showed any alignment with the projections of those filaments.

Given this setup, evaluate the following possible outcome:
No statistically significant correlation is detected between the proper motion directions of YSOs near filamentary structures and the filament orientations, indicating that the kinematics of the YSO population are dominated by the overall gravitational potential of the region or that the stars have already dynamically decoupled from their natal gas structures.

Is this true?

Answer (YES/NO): NO